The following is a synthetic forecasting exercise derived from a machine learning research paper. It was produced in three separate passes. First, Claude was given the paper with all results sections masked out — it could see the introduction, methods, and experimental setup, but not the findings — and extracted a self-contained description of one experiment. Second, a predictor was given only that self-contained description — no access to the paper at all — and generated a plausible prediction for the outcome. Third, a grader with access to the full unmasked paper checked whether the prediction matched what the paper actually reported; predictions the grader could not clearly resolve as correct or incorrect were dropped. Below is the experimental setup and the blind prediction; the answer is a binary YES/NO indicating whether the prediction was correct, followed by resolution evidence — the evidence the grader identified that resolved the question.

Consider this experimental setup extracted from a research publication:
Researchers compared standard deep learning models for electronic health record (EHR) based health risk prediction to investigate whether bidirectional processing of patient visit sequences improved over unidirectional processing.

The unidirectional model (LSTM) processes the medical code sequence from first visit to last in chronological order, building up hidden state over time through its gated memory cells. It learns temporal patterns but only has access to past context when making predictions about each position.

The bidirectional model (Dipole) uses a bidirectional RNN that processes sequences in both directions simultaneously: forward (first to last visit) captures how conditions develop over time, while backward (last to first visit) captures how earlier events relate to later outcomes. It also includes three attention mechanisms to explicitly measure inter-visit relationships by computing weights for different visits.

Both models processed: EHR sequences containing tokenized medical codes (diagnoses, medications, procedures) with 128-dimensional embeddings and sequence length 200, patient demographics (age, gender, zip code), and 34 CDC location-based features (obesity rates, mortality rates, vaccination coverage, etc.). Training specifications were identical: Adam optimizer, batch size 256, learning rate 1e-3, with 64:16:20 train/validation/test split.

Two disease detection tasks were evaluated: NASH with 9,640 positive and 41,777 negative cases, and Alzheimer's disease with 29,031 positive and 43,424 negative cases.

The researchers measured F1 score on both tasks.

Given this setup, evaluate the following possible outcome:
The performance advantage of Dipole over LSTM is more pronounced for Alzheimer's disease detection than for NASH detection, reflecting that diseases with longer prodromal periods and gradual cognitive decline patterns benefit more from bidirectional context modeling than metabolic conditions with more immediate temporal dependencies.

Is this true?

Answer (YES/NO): NO